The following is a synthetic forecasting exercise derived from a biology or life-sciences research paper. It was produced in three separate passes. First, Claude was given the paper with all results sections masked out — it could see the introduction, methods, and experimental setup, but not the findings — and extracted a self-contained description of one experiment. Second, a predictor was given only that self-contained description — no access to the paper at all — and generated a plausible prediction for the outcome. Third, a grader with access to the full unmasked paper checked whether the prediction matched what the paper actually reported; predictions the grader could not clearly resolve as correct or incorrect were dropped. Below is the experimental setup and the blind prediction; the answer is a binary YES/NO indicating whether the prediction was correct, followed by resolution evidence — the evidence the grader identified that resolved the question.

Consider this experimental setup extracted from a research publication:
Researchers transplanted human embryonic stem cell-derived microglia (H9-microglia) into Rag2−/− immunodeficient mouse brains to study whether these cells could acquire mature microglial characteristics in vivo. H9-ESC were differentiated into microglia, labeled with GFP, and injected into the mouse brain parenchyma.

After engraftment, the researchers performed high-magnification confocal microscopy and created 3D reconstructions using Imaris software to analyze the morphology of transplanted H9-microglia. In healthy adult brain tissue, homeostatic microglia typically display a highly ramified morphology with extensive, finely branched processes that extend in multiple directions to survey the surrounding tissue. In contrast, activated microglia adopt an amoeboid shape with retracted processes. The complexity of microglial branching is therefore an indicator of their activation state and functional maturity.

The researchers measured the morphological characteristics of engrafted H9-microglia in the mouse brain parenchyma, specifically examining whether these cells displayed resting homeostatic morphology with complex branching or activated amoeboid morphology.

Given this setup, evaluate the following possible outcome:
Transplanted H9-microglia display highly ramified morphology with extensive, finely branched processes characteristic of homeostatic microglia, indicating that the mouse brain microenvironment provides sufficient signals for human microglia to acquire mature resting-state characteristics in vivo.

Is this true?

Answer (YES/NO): YES